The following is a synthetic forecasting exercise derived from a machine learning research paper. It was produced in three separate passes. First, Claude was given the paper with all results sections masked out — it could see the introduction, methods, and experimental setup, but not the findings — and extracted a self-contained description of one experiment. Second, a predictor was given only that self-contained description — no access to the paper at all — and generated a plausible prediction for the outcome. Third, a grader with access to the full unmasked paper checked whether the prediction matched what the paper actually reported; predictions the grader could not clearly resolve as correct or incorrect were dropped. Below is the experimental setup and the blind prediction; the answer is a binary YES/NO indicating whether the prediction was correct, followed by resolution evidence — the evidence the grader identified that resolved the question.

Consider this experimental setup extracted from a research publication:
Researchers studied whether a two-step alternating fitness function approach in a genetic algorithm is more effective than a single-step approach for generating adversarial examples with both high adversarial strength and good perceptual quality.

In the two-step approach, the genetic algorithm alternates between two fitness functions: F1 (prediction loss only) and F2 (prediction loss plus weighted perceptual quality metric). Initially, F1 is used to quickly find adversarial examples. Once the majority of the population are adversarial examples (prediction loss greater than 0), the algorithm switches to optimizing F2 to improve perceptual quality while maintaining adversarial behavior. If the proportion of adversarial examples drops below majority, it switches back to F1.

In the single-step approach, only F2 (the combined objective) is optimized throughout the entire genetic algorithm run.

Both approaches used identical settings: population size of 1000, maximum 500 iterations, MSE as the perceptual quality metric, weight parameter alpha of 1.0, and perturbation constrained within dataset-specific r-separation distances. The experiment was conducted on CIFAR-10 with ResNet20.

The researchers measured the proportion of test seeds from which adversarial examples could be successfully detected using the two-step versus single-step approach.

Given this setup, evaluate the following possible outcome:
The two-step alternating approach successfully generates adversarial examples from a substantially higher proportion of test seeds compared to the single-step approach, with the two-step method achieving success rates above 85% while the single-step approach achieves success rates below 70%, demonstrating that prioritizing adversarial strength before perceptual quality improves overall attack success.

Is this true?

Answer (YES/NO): NO